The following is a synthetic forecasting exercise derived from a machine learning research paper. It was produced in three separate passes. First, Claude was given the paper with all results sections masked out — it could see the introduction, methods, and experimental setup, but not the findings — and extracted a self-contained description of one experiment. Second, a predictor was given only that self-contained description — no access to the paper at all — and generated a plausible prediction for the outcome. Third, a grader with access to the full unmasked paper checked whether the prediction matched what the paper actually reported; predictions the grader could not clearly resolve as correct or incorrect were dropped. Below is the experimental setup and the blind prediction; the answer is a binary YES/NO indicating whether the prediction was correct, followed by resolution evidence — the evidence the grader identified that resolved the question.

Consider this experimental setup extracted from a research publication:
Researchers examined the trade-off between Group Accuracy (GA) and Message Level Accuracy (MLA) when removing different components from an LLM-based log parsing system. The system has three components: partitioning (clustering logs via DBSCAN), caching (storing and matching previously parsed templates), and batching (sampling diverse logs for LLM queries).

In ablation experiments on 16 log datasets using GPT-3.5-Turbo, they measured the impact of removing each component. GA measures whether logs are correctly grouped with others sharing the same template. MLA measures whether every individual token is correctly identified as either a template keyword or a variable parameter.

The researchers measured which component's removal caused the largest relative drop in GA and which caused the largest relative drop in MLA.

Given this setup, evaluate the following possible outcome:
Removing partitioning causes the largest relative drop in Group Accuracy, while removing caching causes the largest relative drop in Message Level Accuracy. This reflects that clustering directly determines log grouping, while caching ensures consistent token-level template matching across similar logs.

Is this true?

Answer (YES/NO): NO